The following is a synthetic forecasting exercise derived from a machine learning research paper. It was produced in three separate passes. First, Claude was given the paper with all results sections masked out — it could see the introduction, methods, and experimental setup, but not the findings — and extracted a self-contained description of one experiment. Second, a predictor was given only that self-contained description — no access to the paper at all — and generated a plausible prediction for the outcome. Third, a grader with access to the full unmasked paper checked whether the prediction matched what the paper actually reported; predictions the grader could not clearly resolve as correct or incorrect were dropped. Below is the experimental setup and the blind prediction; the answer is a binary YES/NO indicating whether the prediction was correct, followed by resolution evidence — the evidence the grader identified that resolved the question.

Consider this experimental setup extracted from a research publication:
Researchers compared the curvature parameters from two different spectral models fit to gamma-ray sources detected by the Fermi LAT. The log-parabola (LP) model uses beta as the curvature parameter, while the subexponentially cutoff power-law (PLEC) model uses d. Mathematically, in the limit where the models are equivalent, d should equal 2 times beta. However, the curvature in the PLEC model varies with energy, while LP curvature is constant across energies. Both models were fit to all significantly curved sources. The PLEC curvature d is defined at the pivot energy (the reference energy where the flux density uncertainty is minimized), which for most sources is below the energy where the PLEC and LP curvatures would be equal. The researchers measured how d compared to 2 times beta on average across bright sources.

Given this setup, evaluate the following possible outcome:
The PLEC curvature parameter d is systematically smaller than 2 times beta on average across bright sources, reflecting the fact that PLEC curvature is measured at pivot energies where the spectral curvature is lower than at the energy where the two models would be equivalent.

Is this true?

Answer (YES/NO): YES